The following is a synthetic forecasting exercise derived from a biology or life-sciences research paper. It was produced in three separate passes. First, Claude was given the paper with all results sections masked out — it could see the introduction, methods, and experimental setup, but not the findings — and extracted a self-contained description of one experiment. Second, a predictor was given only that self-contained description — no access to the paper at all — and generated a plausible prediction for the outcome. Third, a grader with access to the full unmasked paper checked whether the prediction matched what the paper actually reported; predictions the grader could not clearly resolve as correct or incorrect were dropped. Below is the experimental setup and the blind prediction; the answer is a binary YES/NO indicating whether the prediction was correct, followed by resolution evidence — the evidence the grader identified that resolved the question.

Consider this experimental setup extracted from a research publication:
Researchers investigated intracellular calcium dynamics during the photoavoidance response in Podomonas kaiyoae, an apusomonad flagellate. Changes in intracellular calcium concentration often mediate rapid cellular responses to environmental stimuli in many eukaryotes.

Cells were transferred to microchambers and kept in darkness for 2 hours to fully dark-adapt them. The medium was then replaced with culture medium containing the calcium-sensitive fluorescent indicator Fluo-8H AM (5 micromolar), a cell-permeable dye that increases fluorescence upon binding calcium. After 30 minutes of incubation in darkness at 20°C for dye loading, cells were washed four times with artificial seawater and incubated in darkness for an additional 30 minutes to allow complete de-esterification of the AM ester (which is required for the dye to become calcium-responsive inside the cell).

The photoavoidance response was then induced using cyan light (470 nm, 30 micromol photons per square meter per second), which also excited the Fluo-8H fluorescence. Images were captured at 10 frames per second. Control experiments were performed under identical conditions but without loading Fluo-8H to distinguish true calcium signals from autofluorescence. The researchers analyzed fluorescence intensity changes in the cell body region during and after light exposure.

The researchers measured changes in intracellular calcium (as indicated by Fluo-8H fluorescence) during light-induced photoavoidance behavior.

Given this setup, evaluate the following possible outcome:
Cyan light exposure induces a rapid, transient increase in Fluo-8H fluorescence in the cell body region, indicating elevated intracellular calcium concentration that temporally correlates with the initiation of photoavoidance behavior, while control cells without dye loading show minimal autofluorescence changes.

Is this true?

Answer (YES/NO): YES